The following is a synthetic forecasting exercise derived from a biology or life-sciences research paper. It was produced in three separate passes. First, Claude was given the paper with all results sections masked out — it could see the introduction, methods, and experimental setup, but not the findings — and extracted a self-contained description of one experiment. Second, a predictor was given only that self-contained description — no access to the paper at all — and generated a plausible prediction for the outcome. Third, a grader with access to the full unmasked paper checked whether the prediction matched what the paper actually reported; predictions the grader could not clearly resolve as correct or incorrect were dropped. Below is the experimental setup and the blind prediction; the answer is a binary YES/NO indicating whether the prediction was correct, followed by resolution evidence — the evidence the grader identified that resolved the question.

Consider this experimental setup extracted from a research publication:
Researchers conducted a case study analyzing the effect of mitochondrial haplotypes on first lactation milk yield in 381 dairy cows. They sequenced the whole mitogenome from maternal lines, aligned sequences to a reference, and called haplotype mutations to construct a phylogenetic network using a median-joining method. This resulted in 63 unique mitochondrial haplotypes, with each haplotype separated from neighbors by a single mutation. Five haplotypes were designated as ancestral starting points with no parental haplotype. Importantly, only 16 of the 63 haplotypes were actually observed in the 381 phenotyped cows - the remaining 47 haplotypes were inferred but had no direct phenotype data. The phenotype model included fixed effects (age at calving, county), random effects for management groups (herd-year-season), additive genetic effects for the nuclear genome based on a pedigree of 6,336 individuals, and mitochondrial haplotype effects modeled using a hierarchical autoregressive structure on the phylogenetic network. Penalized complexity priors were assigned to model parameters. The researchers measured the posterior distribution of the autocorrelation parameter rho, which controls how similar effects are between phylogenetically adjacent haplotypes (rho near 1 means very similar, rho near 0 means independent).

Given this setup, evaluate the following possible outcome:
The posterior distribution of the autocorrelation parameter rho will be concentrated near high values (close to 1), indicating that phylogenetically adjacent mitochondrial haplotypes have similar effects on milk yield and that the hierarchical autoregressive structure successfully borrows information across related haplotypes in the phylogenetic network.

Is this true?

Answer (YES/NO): YES